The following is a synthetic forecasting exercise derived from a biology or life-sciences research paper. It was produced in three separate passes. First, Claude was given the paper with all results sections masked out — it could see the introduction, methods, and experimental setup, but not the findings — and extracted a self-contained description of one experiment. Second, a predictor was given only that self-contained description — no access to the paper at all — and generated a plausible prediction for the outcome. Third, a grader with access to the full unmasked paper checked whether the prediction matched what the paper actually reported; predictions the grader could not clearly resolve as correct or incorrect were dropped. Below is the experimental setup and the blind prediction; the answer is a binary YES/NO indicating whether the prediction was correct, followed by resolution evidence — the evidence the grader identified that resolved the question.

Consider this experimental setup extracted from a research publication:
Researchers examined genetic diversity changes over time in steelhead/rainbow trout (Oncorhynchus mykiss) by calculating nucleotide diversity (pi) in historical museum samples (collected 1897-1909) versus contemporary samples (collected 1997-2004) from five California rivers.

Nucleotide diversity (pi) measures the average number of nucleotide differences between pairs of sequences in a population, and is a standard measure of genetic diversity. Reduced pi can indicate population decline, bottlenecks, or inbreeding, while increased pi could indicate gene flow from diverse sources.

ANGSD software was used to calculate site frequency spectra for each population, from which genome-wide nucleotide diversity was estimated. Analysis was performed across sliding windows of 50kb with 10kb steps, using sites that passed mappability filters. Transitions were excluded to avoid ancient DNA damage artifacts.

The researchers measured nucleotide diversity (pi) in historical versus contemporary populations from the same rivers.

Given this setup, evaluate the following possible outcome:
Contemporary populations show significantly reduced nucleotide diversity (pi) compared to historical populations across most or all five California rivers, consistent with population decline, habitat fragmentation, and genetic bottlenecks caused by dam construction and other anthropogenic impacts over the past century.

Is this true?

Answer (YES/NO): YES